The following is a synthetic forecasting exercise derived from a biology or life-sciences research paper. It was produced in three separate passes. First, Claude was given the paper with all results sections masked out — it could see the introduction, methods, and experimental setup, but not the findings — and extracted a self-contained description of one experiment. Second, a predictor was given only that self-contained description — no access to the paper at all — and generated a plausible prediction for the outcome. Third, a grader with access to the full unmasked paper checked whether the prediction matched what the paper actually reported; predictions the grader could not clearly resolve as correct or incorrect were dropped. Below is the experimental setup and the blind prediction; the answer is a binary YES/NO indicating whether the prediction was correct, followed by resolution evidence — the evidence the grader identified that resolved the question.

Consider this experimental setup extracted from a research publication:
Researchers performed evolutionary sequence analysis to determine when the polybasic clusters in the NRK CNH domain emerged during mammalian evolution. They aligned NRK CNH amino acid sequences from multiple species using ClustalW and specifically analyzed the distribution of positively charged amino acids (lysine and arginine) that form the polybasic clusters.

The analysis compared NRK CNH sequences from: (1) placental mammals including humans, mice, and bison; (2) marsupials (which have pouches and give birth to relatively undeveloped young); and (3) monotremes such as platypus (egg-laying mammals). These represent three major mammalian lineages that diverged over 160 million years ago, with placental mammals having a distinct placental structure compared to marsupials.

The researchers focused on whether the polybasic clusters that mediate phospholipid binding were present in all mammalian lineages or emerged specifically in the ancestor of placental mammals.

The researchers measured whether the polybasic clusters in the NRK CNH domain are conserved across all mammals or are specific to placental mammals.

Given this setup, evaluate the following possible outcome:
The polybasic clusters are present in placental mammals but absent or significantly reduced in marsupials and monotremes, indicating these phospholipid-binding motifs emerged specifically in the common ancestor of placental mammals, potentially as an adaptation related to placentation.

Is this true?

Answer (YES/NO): YES